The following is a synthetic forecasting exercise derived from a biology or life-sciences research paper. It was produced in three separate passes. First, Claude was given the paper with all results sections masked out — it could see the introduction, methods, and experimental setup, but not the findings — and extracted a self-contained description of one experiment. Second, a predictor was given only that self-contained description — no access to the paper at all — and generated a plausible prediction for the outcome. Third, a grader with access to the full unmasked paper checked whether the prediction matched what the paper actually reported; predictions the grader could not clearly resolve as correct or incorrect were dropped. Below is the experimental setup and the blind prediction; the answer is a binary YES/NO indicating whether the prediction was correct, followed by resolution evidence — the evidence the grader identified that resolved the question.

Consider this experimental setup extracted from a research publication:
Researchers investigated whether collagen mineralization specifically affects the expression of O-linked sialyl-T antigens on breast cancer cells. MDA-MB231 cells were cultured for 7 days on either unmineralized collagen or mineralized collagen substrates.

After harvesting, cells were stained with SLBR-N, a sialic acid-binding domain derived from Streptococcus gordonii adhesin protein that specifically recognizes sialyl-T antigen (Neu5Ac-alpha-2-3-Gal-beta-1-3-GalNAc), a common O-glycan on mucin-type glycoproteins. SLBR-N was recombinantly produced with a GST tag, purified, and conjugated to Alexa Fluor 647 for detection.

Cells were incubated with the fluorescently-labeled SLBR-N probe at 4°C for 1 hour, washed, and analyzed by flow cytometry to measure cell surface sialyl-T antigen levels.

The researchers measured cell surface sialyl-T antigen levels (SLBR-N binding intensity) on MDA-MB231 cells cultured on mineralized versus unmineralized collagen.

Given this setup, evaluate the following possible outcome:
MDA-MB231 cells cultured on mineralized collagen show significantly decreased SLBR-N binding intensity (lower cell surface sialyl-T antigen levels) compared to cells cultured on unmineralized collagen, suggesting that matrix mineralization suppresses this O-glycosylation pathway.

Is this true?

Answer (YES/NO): NO